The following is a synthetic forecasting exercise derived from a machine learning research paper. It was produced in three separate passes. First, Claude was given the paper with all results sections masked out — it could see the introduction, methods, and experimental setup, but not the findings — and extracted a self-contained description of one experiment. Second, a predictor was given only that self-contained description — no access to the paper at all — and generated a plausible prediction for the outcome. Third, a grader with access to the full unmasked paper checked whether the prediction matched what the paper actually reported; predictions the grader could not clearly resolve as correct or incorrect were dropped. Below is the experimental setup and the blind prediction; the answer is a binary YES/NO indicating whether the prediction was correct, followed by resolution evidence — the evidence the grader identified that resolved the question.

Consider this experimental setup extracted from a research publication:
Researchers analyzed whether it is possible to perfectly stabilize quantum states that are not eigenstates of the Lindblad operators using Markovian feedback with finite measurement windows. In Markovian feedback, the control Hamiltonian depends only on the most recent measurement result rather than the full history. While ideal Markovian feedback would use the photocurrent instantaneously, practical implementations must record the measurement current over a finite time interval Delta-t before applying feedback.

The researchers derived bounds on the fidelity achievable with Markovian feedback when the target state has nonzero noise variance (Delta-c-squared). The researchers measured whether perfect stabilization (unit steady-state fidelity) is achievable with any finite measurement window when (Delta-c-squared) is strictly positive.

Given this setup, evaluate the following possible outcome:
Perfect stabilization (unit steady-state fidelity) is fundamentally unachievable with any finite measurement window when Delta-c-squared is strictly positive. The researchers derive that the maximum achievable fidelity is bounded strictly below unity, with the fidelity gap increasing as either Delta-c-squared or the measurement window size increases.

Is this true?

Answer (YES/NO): YES